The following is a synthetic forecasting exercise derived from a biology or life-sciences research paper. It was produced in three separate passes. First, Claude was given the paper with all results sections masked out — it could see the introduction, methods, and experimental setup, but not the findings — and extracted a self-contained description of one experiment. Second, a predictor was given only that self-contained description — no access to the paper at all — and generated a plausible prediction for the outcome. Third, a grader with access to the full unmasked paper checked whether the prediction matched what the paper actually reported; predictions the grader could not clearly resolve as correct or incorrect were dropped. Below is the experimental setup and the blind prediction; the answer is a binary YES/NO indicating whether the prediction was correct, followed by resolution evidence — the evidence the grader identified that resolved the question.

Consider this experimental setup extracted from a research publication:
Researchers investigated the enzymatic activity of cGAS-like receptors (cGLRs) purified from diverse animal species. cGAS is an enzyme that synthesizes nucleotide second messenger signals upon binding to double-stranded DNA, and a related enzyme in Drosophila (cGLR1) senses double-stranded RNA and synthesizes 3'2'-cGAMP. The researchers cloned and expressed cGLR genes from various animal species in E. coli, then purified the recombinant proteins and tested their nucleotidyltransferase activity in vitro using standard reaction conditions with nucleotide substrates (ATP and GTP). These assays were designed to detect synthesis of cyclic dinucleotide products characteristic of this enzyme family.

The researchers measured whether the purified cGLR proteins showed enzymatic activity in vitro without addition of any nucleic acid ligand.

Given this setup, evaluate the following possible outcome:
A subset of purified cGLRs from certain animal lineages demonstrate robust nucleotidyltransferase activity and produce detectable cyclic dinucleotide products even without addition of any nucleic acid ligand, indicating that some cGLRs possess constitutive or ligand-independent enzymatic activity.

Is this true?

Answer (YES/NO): YES